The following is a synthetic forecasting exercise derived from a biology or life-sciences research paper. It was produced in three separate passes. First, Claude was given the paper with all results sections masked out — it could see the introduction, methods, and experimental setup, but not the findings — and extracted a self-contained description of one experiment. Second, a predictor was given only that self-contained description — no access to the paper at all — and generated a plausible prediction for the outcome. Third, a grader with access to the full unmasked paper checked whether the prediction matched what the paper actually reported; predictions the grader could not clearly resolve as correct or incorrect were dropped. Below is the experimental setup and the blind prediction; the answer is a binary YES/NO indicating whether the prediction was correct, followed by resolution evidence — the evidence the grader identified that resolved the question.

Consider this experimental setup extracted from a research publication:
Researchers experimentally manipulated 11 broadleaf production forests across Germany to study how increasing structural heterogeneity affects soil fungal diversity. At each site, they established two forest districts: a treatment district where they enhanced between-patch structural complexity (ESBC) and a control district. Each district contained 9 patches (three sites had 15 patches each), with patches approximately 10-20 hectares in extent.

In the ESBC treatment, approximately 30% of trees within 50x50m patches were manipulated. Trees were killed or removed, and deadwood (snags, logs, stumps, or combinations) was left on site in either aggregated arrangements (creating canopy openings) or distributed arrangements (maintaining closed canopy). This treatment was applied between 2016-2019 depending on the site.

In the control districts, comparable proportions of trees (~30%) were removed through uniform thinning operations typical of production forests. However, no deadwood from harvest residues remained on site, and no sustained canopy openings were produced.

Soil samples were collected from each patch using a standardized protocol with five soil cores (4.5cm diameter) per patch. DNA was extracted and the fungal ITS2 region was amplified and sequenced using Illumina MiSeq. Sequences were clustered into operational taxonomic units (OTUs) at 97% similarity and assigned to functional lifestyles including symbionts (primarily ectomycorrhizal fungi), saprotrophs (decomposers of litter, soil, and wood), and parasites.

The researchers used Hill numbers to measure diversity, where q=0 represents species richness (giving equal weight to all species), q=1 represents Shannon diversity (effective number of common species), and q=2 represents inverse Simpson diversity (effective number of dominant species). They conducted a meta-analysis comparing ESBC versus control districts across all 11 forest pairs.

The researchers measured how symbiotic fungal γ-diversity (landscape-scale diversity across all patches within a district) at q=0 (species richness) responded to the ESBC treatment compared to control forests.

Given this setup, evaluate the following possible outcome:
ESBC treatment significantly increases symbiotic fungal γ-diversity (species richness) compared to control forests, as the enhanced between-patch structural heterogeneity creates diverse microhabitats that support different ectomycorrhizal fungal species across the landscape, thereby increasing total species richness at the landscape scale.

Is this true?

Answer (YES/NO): NO